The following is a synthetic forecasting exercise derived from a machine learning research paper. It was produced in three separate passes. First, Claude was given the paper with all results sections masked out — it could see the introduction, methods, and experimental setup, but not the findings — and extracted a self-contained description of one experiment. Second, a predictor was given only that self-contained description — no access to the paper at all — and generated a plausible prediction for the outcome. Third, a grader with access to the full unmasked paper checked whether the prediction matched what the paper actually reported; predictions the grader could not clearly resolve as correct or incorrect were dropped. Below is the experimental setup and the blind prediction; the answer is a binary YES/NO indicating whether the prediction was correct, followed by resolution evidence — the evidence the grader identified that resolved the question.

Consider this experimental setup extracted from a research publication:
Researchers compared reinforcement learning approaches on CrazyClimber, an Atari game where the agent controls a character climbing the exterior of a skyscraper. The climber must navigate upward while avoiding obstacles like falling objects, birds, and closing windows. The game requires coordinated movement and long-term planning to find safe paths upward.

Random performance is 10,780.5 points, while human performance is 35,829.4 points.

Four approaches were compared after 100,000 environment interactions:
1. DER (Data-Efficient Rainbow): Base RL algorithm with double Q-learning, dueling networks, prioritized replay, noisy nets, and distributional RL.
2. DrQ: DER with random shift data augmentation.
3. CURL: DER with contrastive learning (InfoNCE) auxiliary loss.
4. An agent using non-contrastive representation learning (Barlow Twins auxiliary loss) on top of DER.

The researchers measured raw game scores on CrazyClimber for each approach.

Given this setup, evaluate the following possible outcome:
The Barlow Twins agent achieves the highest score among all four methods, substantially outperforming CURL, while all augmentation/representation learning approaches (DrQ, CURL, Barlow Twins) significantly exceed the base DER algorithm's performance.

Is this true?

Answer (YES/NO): NO